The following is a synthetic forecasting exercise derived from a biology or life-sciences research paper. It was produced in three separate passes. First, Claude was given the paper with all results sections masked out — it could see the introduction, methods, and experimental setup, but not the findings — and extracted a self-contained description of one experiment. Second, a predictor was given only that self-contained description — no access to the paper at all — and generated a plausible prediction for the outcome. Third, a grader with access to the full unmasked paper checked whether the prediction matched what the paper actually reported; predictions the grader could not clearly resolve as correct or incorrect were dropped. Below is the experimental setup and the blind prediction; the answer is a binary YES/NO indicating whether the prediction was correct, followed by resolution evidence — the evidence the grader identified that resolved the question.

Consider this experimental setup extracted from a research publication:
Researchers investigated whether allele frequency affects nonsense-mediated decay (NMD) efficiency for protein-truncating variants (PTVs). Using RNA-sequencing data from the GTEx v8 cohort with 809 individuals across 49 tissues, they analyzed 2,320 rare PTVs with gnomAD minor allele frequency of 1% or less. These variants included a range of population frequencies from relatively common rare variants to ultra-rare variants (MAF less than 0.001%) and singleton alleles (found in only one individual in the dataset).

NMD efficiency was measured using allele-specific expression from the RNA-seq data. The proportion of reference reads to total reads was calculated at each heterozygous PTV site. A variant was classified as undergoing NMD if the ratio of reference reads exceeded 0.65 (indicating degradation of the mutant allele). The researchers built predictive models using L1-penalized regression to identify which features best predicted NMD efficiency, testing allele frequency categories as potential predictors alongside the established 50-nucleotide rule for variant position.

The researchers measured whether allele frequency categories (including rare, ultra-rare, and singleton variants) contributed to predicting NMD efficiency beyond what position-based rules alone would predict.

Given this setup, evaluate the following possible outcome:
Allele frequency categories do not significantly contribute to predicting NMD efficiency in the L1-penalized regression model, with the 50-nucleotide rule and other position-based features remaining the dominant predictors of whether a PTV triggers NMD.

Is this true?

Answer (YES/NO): NO